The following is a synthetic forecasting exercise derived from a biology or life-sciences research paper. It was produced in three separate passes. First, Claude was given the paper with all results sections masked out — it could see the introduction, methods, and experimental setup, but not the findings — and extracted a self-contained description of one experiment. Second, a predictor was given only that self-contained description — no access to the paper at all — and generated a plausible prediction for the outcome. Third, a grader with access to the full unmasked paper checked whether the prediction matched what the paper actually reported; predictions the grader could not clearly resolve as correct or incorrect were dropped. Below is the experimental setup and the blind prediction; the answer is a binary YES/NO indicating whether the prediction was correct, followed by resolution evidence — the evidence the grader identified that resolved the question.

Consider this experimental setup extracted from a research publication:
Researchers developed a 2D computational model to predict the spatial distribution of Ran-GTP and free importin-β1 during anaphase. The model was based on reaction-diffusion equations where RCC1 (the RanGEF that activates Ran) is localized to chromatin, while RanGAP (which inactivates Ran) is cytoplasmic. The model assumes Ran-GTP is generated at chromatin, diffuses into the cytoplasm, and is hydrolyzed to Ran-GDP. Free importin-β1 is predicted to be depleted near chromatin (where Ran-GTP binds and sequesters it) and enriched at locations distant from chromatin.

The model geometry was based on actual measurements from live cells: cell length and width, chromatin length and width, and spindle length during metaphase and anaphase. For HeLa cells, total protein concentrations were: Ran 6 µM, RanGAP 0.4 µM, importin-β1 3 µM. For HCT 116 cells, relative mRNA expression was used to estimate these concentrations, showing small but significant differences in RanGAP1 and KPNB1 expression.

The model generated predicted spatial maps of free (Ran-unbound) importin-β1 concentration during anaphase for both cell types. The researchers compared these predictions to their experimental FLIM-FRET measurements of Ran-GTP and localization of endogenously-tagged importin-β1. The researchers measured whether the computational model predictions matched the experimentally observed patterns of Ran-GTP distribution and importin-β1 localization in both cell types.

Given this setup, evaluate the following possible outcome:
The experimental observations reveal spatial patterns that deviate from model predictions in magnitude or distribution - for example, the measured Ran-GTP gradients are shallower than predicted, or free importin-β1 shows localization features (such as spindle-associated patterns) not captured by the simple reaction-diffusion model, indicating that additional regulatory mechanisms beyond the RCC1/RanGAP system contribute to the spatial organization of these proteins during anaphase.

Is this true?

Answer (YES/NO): YES